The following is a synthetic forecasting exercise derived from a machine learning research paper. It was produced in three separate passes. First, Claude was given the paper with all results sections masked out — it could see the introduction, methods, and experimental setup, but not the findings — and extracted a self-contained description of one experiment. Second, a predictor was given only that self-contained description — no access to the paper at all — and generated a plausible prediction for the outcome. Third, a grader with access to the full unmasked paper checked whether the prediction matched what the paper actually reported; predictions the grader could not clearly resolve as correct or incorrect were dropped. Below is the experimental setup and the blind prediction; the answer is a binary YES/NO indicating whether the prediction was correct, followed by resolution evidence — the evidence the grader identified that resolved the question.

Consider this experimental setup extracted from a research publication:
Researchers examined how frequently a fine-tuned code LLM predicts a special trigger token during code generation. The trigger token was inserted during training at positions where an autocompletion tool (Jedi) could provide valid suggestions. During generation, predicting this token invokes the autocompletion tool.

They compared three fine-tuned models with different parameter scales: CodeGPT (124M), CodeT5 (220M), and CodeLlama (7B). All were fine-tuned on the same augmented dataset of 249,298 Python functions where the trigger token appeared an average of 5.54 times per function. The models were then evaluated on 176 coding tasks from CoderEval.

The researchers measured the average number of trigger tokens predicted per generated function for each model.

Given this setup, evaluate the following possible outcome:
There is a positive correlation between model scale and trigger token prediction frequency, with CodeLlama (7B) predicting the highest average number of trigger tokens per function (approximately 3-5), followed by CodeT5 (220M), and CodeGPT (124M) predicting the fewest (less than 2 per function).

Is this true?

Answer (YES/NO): NO